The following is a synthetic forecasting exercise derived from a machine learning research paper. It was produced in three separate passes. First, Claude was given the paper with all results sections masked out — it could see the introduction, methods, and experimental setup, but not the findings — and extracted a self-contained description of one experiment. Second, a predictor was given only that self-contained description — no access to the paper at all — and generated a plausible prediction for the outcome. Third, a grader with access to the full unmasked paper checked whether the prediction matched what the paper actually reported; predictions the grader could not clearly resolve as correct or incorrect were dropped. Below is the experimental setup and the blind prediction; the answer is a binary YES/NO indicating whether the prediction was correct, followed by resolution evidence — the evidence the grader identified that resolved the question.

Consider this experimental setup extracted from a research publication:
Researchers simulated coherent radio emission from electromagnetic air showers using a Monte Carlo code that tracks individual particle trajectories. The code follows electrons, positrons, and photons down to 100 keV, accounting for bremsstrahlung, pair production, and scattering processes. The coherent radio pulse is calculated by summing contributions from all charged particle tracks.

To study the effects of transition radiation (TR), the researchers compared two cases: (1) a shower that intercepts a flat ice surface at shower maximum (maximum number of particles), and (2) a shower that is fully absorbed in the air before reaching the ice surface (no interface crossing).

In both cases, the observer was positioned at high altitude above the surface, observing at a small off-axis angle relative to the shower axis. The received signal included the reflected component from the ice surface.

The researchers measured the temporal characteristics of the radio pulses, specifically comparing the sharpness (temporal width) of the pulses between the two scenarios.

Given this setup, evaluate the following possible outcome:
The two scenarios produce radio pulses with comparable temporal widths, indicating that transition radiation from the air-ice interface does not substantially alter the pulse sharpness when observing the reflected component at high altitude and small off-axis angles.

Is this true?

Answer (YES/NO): NO